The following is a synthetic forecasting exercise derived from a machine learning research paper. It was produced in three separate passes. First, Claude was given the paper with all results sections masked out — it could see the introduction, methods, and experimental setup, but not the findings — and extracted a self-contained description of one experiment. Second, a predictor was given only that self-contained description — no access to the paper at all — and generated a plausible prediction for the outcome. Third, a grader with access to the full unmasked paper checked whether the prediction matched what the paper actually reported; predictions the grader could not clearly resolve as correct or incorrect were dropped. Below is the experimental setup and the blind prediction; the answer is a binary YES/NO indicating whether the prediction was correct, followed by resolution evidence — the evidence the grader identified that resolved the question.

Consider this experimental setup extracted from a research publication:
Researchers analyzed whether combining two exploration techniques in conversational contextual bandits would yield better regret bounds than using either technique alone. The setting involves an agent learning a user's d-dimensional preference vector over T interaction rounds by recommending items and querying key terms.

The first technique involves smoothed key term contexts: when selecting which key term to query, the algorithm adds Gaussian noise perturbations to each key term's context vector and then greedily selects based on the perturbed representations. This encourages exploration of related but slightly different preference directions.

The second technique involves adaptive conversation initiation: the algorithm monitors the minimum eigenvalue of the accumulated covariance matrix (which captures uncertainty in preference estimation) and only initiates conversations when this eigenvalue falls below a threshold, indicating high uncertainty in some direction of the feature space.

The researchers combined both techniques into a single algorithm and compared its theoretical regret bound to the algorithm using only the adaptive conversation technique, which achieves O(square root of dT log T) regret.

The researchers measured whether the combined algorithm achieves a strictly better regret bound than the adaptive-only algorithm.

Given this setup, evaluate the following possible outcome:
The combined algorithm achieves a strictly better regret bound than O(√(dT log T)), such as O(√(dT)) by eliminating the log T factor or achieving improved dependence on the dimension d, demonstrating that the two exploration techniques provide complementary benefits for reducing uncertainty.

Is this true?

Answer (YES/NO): NO